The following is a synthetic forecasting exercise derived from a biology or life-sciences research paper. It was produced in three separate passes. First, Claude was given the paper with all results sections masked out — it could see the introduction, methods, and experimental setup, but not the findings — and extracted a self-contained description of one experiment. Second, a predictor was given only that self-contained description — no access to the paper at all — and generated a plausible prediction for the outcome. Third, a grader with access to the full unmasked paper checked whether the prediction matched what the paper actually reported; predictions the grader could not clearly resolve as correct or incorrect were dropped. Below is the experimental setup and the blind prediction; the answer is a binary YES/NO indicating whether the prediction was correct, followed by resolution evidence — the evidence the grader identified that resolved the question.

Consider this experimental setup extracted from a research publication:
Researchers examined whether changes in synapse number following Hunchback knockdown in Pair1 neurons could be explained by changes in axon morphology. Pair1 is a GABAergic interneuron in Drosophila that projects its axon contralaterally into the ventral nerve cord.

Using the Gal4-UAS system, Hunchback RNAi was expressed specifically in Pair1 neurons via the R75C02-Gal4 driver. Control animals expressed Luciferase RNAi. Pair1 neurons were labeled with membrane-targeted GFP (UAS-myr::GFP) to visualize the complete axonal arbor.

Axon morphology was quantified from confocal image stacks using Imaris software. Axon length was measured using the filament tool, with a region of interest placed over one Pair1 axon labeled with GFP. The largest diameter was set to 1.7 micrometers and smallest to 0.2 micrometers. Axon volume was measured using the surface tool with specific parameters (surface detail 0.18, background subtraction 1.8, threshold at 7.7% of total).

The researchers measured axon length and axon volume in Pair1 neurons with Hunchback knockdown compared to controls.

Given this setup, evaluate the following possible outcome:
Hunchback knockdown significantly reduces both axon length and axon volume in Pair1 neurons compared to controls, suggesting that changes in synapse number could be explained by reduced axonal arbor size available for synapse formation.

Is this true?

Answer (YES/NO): NO